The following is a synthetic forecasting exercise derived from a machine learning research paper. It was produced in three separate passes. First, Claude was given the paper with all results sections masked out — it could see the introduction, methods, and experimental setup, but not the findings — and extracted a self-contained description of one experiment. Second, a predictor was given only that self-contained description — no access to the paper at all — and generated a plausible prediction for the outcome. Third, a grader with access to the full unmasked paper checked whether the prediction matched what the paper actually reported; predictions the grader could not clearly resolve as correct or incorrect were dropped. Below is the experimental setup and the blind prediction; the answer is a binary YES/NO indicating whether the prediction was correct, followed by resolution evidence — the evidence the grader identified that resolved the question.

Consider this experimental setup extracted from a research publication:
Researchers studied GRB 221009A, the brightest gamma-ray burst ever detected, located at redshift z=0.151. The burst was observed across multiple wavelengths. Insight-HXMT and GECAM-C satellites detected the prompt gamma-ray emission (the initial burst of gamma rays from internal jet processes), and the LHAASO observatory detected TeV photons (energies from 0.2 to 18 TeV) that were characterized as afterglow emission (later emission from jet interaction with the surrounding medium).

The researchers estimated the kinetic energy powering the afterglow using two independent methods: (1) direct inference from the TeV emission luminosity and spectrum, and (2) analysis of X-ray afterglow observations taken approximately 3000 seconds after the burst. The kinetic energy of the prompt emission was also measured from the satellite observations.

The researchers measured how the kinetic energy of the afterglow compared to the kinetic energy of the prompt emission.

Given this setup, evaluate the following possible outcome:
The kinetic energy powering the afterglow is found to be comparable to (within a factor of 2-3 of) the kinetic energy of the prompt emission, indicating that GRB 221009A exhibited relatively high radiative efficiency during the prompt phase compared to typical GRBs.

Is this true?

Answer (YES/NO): NO